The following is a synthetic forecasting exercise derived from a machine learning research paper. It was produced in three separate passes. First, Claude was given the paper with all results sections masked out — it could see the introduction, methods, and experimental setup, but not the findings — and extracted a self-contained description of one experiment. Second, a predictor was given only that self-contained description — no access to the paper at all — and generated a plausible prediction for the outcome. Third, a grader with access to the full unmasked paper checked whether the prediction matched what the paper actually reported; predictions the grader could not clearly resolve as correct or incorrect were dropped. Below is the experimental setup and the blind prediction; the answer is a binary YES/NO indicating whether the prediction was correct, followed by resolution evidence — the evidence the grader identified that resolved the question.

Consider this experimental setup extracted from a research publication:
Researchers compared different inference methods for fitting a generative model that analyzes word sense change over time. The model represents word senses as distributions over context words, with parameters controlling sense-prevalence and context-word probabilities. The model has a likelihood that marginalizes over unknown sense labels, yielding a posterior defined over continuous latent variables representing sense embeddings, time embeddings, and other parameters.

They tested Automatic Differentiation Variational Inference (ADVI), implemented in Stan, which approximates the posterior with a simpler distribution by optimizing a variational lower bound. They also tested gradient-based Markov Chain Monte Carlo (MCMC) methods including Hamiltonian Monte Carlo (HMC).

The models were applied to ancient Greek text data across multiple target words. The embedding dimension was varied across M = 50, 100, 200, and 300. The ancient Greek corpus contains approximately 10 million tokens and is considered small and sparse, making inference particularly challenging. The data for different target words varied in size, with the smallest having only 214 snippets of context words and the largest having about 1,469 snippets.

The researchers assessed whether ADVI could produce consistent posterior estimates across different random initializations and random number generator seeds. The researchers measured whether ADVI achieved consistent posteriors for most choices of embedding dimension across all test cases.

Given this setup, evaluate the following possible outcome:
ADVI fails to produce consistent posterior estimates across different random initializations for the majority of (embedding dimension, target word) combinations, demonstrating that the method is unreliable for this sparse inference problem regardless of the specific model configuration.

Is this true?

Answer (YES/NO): YES